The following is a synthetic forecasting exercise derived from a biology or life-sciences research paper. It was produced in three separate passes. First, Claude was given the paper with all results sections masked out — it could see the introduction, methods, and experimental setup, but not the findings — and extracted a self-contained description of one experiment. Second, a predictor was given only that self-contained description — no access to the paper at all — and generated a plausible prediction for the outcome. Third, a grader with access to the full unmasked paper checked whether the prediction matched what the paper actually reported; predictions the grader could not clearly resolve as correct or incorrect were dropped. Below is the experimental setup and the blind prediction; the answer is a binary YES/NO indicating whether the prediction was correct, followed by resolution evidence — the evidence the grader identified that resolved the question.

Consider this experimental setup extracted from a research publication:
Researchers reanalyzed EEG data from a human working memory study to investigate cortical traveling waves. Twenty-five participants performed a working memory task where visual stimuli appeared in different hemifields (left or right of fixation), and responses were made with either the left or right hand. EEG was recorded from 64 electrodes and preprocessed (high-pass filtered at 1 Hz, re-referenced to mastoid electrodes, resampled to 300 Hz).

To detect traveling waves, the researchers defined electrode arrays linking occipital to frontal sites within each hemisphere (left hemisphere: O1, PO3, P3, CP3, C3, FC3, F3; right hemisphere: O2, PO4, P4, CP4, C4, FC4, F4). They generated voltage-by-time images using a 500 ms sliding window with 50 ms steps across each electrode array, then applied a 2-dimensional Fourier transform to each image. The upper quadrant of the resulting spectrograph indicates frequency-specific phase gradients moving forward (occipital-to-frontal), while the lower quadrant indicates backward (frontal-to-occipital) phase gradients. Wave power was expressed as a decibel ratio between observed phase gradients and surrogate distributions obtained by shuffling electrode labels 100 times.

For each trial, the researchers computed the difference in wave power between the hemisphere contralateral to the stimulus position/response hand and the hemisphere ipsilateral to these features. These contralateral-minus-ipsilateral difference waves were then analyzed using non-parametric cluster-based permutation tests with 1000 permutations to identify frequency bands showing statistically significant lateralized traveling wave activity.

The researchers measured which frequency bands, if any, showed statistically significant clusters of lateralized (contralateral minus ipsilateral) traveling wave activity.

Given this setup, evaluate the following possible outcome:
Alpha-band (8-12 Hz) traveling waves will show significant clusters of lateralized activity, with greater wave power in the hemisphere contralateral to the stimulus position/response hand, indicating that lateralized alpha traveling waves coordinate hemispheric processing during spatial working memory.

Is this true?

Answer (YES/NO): NO